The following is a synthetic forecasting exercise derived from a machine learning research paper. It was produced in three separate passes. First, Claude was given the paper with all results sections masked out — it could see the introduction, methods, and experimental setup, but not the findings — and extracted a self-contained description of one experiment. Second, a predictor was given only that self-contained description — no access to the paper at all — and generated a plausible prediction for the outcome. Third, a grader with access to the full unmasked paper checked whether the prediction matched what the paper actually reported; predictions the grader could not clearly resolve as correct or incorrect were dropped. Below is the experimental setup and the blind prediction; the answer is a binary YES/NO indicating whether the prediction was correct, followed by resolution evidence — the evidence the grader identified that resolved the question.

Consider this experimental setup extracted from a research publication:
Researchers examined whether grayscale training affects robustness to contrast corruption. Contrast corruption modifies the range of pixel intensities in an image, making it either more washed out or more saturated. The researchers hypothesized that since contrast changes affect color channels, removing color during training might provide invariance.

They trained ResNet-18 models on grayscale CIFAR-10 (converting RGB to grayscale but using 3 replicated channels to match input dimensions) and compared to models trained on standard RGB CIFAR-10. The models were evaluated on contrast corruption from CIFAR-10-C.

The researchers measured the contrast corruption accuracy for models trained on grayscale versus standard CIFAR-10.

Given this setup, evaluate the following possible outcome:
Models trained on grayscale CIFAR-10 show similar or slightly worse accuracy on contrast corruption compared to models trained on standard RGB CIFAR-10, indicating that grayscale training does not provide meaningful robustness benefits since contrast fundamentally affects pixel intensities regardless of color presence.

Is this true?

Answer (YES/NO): NO